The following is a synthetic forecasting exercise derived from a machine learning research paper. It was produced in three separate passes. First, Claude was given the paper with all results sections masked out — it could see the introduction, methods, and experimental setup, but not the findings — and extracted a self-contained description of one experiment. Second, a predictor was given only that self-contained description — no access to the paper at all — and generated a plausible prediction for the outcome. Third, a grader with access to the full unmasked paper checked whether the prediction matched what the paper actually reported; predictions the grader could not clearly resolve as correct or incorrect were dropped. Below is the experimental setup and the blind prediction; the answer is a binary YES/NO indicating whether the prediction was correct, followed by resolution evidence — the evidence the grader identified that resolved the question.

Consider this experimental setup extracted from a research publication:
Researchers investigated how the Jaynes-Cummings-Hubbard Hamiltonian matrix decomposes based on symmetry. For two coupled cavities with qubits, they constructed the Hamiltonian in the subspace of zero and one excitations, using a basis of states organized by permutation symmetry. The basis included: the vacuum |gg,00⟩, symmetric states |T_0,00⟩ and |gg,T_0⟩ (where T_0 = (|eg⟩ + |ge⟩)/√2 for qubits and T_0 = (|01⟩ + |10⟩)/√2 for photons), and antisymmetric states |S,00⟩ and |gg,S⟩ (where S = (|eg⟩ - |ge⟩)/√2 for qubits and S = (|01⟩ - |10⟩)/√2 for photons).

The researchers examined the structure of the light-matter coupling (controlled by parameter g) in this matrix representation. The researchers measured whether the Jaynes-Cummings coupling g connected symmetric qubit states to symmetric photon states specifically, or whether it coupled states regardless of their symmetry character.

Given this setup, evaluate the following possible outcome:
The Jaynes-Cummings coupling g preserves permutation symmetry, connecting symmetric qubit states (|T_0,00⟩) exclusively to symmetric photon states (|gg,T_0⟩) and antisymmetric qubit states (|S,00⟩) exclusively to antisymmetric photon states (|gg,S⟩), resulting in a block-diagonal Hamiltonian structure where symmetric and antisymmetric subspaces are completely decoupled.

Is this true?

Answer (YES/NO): YES